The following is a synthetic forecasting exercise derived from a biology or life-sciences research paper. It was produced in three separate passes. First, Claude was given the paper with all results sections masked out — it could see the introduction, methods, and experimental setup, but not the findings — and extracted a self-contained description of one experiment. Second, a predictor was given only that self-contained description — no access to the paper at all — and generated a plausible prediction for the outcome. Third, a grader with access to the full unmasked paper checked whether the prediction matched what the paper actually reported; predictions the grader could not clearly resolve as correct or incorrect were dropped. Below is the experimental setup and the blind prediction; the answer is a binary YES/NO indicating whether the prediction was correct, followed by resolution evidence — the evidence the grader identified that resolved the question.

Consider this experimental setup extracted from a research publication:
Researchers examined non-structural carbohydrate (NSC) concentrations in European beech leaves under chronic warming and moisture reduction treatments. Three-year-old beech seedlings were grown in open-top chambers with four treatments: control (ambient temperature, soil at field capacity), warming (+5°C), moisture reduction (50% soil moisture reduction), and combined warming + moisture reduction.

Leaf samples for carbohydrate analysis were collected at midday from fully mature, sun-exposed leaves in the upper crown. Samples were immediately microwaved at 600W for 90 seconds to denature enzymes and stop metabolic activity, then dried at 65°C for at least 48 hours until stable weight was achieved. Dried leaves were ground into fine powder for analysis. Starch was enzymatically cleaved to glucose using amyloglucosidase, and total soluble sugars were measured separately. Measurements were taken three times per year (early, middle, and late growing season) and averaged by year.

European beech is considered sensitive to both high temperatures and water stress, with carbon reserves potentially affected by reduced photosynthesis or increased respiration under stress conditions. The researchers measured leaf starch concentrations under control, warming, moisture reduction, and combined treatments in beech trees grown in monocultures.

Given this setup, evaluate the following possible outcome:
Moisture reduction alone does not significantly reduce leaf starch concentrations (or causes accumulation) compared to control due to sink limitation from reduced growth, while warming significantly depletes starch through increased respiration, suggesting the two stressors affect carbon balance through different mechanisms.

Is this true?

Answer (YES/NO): NO